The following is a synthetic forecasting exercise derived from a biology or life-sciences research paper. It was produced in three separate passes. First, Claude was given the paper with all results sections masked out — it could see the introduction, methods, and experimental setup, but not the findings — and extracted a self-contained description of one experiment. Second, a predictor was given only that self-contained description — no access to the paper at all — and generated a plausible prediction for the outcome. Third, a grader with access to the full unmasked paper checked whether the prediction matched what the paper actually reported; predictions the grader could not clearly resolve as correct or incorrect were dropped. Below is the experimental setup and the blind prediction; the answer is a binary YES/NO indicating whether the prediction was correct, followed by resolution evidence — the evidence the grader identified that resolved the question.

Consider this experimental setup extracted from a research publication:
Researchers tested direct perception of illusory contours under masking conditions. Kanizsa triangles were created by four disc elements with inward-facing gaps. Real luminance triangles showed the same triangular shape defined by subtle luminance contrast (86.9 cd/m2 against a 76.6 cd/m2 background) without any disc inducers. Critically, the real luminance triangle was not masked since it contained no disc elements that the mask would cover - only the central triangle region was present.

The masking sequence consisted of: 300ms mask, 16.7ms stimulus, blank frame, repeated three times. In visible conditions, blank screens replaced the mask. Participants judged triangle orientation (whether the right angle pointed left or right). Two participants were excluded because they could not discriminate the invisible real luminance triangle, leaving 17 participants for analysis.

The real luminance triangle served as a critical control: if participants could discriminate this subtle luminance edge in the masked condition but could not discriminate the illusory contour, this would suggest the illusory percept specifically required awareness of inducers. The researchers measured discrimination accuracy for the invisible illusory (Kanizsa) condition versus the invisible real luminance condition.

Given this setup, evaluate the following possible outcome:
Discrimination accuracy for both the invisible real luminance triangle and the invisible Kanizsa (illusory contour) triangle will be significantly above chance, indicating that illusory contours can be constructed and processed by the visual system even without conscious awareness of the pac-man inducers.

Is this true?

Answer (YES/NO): NO